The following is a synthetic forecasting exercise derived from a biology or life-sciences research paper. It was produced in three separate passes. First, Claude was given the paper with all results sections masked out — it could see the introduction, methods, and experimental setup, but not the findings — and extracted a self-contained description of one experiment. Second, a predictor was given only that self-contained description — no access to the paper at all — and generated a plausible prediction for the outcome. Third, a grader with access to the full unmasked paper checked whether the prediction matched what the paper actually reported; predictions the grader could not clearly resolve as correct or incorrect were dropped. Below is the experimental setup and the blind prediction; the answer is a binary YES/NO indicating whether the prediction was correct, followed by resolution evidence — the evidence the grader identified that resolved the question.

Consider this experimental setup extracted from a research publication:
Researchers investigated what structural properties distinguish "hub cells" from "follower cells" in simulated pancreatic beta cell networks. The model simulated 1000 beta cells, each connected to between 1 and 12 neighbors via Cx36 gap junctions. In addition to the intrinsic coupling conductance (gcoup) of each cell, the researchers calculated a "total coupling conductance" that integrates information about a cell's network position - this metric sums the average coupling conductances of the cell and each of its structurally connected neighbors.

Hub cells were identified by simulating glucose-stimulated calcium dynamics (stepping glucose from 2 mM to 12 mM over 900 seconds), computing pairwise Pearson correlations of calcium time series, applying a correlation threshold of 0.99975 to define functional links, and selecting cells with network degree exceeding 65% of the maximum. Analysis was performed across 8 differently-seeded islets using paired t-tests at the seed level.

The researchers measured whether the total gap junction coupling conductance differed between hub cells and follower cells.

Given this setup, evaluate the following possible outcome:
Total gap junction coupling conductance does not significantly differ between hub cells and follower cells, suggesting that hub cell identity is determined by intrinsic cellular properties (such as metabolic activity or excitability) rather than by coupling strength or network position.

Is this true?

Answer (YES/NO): NO